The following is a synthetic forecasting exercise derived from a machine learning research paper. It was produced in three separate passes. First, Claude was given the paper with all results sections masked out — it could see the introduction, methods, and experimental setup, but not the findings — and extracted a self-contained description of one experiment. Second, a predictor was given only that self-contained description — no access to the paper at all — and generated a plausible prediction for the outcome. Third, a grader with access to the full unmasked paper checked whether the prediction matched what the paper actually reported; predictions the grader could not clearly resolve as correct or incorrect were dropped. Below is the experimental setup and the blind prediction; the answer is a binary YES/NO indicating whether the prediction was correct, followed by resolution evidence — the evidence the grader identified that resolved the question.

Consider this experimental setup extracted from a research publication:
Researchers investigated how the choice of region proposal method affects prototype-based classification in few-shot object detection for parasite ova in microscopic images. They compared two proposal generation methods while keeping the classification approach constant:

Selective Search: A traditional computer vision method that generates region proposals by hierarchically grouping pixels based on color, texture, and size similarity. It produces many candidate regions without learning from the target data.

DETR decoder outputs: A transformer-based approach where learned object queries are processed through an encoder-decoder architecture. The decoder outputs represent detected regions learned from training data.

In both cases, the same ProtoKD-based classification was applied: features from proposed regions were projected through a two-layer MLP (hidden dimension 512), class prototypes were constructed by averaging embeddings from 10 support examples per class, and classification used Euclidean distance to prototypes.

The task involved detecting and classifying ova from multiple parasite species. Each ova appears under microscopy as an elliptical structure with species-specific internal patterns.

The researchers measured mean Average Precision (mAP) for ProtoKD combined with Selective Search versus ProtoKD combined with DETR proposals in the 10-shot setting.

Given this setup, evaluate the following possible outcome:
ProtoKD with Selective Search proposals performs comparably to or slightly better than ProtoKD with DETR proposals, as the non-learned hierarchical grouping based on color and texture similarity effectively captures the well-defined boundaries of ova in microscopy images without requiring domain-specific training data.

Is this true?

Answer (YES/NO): NO